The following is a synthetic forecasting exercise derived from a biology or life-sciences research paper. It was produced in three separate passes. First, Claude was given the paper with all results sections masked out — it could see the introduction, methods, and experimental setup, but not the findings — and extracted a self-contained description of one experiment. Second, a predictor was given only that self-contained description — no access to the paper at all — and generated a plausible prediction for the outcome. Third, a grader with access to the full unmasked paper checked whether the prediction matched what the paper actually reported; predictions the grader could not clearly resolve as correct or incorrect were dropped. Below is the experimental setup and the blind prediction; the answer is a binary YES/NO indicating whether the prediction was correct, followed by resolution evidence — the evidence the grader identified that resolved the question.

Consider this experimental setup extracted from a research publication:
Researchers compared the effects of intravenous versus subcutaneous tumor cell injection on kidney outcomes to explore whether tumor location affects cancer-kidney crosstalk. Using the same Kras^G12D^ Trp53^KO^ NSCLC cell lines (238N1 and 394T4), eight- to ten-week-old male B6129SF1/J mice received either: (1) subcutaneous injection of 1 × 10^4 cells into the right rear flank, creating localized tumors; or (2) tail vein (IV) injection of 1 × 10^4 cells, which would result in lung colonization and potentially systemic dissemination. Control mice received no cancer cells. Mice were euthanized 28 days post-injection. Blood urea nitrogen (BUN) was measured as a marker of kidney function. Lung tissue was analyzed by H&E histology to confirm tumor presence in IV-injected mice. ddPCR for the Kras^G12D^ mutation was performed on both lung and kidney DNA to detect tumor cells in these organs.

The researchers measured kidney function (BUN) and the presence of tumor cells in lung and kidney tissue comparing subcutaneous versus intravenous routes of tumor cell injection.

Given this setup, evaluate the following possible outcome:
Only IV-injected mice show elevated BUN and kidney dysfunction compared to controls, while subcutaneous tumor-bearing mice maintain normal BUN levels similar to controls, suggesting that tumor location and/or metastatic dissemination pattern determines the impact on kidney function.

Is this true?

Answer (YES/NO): NO